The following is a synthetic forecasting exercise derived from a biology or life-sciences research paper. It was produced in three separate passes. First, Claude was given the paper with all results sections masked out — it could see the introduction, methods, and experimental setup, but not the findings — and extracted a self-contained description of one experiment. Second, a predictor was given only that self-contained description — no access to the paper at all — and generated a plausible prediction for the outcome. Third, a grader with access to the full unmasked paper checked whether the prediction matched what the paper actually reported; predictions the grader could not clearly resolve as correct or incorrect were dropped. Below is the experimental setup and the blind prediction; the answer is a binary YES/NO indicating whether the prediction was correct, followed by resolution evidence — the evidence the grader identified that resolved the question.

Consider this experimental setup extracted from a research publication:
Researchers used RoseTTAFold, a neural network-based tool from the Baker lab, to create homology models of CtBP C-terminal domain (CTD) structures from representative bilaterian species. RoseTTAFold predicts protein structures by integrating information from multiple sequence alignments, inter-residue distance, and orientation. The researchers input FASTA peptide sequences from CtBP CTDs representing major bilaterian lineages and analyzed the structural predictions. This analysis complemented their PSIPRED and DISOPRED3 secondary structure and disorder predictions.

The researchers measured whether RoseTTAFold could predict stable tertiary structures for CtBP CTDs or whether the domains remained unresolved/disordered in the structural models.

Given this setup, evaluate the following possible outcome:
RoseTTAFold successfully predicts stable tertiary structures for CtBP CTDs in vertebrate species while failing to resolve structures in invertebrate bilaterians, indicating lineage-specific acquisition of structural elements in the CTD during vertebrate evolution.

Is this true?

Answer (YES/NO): NO